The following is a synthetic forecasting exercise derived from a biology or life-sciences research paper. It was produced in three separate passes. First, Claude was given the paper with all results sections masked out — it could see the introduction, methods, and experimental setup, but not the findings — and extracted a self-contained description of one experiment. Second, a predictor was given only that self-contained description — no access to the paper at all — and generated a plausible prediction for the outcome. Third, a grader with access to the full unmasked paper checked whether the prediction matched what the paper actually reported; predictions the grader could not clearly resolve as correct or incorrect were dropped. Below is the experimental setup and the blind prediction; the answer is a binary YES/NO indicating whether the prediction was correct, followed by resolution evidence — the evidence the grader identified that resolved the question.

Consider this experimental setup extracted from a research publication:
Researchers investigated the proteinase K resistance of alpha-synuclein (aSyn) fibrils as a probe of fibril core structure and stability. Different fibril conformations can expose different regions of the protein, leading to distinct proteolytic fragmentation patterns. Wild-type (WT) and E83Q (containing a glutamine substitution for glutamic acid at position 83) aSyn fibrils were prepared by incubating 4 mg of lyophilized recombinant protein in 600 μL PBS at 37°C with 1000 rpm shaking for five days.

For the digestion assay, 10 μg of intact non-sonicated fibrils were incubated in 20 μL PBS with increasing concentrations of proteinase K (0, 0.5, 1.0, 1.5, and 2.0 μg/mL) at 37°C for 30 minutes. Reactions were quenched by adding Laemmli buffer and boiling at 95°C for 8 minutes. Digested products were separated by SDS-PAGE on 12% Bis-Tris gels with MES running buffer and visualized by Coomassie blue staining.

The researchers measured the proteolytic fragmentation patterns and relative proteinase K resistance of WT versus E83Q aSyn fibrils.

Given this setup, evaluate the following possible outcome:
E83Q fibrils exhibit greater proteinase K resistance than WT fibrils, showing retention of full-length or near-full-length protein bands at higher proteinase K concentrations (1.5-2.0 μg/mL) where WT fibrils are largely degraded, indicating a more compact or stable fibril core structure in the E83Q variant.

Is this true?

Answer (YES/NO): YES